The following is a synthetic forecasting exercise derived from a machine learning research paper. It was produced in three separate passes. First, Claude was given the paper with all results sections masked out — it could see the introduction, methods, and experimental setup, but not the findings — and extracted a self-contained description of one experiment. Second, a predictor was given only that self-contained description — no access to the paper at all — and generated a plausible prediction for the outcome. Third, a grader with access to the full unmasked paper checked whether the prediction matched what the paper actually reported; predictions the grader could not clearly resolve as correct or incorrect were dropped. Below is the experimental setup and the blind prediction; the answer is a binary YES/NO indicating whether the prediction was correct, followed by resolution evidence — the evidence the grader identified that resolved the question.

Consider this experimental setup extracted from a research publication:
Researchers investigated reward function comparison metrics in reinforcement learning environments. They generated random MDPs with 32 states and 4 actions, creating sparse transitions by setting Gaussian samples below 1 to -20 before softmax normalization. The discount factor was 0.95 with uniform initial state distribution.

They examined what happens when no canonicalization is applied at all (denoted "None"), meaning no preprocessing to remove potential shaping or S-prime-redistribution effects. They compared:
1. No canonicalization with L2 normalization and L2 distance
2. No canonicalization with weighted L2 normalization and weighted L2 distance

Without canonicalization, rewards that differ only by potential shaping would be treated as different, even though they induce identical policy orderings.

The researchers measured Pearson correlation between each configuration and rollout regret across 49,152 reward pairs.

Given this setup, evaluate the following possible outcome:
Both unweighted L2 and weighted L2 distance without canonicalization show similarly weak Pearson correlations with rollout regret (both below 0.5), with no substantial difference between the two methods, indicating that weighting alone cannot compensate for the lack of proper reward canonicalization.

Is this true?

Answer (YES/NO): NO